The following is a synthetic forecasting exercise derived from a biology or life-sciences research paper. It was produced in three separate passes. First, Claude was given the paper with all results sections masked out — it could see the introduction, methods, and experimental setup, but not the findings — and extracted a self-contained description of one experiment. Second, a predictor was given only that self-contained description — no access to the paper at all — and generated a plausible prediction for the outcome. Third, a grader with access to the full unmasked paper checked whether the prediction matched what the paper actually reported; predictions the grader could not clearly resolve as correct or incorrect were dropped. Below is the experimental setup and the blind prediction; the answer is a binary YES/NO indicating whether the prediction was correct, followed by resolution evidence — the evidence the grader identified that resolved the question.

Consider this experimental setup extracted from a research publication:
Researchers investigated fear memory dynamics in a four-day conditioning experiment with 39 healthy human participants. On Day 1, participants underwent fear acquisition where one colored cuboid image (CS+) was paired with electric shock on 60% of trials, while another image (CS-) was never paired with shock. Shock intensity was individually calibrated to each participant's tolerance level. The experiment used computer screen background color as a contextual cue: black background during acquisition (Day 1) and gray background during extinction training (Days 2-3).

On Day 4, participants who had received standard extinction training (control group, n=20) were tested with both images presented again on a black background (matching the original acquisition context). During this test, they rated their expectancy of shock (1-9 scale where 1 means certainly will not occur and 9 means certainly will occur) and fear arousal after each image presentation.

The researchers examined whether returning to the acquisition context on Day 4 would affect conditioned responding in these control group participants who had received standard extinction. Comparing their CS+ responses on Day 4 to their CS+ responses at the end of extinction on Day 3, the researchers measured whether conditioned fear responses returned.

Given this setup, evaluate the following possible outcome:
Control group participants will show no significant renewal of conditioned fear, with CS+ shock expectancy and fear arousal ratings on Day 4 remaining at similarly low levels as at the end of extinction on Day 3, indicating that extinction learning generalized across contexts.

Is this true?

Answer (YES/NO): NO